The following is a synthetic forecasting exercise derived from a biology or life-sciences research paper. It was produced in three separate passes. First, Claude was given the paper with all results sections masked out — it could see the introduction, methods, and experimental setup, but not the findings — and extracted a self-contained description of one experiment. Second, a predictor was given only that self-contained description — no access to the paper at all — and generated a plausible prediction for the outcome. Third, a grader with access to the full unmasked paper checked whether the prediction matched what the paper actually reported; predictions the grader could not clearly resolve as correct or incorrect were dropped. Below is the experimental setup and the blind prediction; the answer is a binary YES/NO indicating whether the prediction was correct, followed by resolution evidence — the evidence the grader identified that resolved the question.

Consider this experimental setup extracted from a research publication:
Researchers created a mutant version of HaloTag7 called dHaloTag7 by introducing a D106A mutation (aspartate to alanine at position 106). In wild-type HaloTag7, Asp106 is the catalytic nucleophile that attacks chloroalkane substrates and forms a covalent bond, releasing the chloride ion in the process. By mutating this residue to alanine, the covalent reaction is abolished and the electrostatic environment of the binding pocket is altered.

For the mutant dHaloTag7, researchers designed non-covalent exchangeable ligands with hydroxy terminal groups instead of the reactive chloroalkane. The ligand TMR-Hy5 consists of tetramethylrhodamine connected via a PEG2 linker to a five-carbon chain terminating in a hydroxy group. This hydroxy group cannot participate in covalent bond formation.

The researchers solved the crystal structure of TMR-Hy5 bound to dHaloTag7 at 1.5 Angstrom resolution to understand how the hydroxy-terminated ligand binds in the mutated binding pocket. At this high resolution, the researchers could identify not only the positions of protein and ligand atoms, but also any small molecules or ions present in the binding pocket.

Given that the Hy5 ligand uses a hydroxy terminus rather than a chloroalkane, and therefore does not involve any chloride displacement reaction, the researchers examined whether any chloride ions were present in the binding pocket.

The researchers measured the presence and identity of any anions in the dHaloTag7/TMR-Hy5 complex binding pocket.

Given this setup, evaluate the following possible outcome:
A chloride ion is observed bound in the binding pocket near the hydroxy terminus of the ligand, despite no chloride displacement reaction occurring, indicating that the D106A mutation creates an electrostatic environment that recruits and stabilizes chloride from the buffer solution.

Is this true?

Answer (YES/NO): YES